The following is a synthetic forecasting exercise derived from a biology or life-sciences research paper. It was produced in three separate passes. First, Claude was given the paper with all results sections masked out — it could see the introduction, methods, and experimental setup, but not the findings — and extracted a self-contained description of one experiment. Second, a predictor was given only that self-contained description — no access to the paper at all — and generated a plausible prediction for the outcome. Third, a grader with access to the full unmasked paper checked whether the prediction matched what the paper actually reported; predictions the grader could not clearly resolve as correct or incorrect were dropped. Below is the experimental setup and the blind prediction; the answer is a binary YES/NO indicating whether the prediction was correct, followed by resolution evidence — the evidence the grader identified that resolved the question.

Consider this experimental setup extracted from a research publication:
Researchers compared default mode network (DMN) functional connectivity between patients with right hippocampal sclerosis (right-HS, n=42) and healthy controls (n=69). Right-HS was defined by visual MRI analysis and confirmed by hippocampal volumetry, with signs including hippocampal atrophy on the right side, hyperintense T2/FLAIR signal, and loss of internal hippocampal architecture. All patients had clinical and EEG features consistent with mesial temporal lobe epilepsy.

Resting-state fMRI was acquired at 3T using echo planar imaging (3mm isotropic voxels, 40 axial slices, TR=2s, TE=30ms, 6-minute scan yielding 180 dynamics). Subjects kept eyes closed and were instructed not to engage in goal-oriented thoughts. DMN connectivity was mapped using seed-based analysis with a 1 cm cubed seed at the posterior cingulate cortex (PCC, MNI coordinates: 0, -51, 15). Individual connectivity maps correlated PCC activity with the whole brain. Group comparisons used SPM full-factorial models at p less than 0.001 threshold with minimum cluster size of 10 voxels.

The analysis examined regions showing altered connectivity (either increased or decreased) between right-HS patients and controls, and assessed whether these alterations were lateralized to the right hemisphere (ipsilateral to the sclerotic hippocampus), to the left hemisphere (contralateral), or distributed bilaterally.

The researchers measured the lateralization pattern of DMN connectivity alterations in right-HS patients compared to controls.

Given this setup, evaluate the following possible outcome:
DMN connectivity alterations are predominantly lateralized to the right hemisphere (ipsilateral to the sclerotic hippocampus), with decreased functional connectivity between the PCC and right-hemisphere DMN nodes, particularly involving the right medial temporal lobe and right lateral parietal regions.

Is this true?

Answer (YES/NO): NO